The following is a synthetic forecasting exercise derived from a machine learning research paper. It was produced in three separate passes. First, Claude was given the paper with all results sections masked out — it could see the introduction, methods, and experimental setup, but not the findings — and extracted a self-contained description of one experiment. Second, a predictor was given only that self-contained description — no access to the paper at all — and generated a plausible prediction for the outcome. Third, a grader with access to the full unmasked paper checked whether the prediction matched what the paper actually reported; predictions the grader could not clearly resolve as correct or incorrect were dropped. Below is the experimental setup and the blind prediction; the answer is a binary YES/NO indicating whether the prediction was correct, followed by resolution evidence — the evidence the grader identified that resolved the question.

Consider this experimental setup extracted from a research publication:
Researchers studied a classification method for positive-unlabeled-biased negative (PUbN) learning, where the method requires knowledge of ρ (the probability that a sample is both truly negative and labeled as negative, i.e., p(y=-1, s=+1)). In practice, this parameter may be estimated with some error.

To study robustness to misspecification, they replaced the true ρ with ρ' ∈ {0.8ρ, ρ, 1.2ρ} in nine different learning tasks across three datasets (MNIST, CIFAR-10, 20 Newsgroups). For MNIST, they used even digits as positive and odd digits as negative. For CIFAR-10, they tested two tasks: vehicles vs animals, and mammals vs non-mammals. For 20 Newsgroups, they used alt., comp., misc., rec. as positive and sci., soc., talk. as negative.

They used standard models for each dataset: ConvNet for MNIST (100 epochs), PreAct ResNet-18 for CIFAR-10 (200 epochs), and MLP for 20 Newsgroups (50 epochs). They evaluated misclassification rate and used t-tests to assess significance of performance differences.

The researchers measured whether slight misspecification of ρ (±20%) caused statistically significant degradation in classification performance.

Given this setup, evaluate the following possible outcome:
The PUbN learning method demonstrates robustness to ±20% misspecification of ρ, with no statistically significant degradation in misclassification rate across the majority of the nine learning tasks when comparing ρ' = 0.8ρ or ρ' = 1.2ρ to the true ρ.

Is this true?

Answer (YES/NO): YES